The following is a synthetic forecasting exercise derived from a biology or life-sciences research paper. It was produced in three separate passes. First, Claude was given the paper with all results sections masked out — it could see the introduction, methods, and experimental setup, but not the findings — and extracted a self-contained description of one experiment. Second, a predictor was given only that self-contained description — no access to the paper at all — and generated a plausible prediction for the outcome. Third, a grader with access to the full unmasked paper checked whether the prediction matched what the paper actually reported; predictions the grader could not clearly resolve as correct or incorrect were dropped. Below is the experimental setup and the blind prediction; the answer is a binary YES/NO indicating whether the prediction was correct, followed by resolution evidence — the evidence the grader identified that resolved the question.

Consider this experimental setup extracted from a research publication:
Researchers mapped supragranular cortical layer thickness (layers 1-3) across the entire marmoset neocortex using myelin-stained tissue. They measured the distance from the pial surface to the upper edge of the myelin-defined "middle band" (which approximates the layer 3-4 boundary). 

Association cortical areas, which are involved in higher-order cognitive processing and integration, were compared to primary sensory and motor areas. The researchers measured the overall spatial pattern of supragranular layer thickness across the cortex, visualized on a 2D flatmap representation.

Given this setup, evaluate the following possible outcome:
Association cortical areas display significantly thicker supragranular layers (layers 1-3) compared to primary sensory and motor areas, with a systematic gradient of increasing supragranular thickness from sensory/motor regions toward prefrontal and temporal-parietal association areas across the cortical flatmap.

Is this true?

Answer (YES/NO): YES